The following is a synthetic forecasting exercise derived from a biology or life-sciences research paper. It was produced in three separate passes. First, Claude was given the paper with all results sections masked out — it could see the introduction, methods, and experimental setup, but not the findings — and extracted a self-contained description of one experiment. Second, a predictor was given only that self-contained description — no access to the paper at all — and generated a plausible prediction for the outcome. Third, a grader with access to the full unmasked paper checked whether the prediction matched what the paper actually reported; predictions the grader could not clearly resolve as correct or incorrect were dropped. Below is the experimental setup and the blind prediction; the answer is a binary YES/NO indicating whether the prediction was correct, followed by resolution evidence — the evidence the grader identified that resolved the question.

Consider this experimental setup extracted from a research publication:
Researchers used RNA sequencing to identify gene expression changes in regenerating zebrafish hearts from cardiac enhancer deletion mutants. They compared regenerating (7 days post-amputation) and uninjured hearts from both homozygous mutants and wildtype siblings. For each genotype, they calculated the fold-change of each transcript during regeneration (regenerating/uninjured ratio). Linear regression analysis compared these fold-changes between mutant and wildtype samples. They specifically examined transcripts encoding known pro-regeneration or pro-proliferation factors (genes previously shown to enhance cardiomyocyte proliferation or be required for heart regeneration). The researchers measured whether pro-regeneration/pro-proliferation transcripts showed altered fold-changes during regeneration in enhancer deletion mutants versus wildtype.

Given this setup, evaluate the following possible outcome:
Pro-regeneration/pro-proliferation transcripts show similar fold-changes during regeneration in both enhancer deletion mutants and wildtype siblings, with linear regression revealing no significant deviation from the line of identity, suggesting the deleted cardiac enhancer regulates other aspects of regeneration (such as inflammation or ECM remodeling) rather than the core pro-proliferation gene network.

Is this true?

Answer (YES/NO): NO